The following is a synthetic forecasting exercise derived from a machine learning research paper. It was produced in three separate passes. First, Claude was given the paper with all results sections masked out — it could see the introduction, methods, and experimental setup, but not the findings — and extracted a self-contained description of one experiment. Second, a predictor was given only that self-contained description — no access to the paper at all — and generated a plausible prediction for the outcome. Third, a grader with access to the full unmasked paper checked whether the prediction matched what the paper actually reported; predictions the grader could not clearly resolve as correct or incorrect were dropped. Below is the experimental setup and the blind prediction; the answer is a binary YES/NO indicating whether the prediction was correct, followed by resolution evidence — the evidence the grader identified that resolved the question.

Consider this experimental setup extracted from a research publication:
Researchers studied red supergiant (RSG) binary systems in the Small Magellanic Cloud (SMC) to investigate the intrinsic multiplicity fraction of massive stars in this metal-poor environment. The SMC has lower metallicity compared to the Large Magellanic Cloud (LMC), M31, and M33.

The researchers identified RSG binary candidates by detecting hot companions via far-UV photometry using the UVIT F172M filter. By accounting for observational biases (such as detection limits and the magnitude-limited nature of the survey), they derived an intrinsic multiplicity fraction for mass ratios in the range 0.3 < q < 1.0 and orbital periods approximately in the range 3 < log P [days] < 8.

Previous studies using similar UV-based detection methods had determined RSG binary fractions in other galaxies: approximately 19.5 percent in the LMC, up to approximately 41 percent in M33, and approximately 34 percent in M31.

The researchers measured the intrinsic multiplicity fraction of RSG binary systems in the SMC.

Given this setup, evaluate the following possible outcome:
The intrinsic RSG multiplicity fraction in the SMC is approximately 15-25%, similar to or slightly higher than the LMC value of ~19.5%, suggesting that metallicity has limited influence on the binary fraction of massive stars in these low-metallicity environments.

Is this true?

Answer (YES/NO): YES